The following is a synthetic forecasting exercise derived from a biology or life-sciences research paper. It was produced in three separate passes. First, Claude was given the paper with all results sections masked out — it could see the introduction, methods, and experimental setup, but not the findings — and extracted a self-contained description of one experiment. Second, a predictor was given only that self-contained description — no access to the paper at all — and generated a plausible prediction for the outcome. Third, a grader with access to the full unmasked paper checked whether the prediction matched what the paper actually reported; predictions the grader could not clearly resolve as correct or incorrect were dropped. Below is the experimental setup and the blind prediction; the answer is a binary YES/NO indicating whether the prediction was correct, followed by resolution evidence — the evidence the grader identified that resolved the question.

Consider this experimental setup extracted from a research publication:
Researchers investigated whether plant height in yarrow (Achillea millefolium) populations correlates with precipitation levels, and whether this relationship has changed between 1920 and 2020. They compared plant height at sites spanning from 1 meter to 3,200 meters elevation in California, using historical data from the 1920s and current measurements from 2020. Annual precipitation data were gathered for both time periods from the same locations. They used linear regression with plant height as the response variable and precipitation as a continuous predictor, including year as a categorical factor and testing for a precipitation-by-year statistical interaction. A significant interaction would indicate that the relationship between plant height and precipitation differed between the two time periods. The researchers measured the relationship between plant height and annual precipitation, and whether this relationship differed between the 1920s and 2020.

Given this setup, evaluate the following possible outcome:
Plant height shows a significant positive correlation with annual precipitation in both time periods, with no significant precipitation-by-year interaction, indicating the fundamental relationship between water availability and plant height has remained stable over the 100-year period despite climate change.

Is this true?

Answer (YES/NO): NO